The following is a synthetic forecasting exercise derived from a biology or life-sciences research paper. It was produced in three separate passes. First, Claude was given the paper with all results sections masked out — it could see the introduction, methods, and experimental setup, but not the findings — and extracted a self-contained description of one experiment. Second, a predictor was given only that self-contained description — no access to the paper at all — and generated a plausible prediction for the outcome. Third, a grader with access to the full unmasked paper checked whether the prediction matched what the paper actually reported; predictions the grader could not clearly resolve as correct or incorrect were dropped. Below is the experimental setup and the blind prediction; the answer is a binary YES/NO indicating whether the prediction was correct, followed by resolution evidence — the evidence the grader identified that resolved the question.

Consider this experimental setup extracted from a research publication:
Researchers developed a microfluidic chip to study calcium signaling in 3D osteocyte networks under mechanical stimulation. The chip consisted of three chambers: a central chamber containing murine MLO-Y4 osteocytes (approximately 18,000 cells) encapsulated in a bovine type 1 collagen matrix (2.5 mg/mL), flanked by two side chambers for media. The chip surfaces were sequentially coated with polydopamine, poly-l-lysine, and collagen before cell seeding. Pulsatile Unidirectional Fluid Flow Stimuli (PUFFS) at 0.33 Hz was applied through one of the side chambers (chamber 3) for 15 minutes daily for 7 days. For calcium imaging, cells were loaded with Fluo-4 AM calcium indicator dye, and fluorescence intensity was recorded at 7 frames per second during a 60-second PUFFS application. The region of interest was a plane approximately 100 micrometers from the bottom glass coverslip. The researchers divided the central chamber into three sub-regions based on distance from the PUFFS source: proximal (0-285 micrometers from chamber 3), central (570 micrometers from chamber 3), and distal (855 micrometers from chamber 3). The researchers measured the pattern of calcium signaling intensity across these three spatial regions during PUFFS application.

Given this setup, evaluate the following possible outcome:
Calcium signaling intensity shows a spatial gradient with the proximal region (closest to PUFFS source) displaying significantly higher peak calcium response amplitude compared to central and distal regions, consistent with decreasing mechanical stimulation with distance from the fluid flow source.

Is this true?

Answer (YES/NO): NO